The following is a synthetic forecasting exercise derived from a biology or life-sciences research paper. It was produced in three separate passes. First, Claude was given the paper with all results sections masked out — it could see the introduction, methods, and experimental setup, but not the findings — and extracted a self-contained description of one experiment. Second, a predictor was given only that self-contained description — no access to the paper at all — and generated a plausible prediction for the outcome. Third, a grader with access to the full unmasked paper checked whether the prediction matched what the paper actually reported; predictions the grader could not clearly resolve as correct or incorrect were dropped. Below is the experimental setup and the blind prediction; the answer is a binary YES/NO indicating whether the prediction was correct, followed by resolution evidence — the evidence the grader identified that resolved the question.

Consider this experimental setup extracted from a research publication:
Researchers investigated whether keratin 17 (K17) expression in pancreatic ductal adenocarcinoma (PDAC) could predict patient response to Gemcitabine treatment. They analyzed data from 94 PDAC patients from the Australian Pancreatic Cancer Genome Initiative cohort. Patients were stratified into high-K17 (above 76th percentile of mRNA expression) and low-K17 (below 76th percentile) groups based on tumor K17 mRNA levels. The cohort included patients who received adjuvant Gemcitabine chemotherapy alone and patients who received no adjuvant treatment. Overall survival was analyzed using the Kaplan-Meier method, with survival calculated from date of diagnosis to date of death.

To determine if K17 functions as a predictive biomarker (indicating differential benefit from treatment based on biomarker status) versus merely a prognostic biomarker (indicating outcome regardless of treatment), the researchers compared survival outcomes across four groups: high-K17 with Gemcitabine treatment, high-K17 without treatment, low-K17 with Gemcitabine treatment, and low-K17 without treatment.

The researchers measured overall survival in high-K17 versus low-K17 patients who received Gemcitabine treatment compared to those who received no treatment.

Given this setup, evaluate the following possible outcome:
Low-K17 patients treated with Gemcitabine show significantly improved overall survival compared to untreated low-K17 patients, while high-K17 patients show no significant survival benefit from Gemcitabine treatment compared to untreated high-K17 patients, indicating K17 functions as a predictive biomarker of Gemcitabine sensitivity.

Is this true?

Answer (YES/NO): YES